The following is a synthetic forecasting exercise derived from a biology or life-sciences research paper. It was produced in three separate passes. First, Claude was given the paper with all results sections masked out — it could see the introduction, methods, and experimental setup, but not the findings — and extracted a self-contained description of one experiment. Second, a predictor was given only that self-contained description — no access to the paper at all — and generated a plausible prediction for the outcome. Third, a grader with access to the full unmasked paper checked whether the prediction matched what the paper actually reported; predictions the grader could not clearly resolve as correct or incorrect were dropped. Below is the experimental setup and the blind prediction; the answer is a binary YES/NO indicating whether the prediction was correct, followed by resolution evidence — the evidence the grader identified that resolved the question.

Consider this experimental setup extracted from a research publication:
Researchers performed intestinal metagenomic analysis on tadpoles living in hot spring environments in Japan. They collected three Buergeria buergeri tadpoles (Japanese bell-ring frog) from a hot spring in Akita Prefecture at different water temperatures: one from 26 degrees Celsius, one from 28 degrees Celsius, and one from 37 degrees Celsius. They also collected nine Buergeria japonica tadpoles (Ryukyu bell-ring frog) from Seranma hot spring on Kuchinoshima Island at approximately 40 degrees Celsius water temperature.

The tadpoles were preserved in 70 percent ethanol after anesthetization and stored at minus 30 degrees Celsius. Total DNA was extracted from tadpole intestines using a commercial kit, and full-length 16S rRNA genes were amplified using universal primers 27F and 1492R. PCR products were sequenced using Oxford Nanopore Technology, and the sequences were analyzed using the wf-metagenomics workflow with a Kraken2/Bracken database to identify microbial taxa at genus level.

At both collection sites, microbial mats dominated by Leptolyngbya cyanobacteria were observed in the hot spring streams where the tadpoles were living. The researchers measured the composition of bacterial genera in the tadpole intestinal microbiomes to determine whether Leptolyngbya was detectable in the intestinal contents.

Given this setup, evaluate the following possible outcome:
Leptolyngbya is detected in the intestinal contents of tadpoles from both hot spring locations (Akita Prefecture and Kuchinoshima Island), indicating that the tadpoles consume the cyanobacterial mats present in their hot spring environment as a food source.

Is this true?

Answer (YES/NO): YES